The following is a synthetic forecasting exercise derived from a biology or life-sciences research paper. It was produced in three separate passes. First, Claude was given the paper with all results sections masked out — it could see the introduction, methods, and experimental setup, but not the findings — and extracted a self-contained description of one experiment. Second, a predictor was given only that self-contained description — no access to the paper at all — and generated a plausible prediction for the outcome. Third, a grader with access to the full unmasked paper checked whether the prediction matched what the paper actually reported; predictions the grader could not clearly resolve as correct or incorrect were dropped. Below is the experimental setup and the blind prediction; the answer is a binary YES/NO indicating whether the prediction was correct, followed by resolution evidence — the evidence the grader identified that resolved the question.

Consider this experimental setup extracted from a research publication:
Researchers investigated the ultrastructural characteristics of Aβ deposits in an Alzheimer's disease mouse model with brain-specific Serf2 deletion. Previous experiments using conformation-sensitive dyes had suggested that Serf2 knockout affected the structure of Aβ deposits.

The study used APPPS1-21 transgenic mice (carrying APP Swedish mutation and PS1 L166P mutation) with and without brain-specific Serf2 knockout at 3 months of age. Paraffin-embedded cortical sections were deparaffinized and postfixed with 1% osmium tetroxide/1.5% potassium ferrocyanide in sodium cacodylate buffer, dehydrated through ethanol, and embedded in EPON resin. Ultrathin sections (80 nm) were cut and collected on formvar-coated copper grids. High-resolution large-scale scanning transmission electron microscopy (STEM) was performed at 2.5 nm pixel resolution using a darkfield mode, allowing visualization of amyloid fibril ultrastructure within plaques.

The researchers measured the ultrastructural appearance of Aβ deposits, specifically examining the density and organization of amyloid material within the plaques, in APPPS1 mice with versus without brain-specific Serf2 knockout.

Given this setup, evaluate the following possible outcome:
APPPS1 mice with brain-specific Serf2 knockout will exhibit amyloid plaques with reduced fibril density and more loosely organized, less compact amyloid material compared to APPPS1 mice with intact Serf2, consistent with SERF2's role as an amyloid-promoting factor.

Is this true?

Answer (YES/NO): NO